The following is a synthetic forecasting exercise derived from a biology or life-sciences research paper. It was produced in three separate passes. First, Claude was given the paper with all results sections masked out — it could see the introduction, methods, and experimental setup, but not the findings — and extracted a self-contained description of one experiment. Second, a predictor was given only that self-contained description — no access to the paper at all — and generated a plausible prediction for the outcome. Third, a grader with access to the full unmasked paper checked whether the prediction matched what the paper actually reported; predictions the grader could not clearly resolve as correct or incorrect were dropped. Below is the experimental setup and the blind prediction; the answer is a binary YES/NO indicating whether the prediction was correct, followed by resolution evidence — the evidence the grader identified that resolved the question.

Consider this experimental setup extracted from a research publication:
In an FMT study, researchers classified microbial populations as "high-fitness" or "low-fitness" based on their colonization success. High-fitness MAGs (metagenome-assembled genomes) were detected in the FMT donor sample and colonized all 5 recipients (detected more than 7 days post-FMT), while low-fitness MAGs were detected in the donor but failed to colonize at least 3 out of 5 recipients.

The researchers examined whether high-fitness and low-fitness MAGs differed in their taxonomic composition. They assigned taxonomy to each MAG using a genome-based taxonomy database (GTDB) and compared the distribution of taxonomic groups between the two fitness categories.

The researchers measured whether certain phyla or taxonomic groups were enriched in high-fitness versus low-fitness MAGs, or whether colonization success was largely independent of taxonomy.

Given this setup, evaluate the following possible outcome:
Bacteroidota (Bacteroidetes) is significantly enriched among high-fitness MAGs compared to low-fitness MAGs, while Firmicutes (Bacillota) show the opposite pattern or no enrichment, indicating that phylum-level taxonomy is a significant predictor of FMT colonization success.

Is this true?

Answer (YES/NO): NO